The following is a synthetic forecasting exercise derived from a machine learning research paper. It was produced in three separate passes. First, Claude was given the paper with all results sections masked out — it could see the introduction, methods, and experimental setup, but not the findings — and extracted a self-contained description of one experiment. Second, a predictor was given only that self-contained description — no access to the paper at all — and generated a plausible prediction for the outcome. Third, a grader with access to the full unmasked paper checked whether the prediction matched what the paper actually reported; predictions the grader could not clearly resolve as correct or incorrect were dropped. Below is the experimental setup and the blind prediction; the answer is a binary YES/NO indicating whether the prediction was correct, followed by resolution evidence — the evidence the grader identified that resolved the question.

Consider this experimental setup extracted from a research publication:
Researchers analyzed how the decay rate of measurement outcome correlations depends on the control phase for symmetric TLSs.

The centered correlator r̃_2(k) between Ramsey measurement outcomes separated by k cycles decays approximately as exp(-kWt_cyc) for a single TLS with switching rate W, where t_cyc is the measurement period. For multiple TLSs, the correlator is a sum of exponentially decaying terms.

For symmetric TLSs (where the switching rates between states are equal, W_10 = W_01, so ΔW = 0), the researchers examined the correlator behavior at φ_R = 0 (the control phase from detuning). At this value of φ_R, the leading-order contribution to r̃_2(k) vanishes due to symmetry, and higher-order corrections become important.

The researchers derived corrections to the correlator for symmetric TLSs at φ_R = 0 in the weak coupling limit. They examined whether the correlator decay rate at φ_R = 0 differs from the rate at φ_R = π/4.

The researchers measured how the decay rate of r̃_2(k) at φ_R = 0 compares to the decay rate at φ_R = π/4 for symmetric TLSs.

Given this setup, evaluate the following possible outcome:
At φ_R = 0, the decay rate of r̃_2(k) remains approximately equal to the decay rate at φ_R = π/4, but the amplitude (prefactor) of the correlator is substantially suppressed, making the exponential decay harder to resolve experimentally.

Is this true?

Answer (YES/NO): NO